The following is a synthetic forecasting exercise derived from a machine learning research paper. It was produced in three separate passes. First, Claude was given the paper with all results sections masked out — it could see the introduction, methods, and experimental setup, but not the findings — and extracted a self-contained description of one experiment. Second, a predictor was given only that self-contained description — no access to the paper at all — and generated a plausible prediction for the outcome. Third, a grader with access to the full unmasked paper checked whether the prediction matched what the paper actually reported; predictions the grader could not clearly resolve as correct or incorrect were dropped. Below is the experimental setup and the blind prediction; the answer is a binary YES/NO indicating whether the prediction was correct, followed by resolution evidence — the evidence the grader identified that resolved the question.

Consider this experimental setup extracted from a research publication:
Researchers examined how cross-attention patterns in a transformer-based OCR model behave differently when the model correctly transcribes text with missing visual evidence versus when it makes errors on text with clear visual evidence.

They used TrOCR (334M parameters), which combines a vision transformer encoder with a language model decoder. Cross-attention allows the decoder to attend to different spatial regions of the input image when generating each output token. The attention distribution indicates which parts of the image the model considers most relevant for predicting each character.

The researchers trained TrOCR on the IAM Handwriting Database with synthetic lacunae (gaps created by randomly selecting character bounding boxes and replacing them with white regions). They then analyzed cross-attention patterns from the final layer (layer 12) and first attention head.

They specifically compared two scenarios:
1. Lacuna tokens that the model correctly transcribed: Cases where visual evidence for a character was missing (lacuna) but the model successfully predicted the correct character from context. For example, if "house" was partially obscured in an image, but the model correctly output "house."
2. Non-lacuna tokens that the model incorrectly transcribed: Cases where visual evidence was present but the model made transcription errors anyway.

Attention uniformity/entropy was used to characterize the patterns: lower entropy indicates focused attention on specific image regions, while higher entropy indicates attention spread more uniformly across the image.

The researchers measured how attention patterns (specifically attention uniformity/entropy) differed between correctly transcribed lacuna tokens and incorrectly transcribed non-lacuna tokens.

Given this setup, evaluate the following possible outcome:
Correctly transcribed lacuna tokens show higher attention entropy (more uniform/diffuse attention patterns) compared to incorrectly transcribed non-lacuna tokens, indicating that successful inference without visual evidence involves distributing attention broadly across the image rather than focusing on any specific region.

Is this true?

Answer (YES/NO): NO